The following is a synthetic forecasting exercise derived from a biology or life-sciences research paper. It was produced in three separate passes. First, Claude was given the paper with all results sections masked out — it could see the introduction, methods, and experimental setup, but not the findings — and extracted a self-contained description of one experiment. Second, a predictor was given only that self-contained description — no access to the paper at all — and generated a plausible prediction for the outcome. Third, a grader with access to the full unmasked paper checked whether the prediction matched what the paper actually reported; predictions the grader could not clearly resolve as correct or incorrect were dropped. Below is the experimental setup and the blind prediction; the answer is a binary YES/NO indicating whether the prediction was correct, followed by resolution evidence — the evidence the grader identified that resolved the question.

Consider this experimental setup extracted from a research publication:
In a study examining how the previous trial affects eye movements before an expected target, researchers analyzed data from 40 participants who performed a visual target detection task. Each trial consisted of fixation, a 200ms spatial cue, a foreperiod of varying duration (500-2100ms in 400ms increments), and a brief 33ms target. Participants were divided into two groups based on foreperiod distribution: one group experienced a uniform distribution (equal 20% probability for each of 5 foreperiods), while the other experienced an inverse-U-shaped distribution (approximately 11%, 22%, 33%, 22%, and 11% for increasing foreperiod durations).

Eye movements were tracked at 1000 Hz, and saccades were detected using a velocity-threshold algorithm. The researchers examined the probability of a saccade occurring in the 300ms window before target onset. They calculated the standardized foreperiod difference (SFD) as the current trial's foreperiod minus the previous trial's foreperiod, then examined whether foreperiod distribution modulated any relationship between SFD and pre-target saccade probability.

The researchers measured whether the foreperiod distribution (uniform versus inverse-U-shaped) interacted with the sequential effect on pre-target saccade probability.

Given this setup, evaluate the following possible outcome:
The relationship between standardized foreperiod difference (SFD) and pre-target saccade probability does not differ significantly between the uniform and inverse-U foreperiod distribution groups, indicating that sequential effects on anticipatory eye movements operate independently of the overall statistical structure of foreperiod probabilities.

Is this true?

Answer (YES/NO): NO